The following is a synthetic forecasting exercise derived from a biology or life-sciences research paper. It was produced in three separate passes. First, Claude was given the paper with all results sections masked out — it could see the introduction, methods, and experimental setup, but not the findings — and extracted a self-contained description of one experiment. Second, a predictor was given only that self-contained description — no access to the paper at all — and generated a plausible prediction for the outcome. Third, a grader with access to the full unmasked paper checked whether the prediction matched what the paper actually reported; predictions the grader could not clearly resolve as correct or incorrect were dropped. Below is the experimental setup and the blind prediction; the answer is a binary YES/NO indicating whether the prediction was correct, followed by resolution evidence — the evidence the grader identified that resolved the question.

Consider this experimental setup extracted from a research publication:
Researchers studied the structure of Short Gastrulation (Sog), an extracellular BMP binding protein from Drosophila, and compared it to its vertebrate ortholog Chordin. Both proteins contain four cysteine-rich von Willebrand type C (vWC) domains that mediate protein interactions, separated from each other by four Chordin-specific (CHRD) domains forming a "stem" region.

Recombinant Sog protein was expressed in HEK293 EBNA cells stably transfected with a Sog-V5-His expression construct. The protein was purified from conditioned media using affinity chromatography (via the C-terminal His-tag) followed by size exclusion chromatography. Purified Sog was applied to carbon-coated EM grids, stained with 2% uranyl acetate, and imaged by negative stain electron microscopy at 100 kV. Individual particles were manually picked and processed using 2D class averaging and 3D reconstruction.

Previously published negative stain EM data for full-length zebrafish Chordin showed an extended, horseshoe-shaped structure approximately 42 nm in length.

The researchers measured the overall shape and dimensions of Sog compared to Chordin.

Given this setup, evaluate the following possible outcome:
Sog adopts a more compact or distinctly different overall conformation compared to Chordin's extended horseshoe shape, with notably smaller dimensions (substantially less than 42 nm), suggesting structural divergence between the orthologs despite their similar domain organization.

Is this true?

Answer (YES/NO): YES